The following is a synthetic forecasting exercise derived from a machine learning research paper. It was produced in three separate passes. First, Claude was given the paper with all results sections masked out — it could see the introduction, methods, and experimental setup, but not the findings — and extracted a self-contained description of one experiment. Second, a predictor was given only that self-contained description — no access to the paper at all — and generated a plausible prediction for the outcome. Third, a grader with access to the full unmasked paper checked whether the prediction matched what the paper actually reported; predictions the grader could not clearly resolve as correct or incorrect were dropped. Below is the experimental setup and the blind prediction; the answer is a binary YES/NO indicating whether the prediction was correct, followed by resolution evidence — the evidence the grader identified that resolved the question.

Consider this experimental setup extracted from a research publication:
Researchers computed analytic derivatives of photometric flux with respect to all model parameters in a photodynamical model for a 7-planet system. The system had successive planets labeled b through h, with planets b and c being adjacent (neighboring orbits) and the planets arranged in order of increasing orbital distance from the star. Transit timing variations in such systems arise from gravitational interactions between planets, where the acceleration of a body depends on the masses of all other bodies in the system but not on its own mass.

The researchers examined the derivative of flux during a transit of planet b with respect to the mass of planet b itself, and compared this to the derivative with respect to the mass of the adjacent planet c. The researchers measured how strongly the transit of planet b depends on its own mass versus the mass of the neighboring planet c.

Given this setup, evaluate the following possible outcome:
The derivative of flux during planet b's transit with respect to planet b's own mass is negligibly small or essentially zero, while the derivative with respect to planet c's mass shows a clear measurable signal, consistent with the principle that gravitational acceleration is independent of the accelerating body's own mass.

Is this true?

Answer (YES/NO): NO